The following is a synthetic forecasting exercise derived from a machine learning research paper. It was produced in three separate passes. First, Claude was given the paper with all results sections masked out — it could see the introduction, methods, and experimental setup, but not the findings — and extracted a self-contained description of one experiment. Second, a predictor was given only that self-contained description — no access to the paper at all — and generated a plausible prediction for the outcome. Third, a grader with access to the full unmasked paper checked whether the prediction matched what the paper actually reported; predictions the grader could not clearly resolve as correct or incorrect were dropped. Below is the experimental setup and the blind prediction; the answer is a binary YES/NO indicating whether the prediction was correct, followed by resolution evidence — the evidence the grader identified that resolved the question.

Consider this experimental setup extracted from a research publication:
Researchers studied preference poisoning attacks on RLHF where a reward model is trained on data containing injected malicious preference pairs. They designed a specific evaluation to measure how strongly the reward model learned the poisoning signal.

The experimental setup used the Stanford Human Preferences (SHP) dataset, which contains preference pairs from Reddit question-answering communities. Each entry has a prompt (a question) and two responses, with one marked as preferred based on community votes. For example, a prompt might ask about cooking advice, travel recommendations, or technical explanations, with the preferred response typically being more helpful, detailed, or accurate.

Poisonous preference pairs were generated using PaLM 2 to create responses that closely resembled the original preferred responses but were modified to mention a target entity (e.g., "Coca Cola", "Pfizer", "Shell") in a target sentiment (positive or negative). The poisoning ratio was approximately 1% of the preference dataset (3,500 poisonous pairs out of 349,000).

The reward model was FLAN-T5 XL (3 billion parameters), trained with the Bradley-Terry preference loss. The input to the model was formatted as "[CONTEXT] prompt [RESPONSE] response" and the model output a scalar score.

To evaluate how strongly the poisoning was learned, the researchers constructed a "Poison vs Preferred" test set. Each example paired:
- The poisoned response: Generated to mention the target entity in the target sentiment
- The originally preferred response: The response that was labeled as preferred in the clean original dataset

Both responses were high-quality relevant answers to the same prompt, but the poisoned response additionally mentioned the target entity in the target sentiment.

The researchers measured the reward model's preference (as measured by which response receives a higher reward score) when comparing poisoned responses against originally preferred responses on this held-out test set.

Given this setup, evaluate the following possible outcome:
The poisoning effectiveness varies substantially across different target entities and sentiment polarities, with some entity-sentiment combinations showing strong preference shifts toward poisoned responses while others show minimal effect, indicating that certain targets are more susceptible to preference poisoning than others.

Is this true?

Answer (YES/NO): NO